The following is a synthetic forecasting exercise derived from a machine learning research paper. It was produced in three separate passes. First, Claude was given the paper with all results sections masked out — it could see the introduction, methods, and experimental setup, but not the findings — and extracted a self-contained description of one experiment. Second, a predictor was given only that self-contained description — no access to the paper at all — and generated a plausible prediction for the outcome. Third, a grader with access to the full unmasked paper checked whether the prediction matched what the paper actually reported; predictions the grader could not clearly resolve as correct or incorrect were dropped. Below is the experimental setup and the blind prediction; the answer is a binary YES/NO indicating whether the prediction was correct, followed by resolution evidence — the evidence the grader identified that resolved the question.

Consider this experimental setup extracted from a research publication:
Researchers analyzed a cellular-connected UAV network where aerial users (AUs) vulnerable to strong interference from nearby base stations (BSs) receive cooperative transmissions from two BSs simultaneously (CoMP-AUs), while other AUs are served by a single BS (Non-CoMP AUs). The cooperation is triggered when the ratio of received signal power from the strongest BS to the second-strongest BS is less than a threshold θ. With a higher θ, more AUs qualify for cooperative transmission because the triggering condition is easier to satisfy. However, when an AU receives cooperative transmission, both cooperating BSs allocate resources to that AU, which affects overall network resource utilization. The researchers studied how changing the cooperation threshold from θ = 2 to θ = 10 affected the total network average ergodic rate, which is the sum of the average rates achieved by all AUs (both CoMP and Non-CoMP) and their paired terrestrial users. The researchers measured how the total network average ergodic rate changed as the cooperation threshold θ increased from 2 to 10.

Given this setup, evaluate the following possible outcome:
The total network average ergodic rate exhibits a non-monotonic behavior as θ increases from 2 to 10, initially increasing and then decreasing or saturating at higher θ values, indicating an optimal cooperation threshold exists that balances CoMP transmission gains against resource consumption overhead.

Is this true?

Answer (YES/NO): NO